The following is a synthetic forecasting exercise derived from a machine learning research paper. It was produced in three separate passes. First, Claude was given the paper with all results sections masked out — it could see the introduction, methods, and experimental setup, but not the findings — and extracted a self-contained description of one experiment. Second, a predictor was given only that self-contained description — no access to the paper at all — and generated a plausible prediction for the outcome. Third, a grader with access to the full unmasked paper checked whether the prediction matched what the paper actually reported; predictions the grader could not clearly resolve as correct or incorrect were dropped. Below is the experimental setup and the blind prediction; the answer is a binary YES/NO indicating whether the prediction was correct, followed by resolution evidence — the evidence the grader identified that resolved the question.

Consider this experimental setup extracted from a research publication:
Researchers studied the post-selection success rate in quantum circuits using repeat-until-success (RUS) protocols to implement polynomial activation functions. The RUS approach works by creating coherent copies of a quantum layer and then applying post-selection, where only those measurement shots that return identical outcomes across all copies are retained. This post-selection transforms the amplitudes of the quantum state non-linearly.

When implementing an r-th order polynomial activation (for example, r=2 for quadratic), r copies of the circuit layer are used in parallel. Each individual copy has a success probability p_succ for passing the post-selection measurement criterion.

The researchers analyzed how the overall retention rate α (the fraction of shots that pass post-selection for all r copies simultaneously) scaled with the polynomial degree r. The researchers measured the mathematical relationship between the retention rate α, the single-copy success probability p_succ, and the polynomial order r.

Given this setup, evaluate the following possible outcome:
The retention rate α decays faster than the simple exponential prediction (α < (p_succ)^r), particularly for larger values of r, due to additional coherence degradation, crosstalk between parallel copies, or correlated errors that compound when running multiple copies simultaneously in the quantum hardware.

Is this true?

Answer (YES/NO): NO